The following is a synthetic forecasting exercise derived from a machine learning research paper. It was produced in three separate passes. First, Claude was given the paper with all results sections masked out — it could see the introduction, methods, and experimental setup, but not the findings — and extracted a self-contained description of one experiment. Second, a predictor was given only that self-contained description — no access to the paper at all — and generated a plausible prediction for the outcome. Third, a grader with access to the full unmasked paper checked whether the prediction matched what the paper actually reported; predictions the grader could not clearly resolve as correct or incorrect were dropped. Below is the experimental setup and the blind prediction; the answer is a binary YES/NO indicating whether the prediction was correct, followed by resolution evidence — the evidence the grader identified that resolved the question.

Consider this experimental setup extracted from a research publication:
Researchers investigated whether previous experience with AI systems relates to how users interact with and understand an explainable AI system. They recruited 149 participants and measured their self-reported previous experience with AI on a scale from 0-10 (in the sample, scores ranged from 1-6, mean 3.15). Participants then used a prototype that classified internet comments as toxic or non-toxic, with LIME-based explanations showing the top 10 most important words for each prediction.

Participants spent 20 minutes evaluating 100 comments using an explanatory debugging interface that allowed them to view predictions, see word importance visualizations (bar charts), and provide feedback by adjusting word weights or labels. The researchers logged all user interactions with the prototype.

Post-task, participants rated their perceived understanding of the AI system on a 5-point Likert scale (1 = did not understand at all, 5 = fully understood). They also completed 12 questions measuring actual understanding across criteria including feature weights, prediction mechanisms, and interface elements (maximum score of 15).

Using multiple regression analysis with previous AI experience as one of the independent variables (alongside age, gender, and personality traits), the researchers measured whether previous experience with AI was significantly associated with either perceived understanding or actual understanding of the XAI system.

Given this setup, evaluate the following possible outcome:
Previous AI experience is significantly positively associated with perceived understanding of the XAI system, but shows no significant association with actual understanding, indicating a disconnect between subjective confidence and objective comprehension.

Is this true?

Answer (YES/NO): NO